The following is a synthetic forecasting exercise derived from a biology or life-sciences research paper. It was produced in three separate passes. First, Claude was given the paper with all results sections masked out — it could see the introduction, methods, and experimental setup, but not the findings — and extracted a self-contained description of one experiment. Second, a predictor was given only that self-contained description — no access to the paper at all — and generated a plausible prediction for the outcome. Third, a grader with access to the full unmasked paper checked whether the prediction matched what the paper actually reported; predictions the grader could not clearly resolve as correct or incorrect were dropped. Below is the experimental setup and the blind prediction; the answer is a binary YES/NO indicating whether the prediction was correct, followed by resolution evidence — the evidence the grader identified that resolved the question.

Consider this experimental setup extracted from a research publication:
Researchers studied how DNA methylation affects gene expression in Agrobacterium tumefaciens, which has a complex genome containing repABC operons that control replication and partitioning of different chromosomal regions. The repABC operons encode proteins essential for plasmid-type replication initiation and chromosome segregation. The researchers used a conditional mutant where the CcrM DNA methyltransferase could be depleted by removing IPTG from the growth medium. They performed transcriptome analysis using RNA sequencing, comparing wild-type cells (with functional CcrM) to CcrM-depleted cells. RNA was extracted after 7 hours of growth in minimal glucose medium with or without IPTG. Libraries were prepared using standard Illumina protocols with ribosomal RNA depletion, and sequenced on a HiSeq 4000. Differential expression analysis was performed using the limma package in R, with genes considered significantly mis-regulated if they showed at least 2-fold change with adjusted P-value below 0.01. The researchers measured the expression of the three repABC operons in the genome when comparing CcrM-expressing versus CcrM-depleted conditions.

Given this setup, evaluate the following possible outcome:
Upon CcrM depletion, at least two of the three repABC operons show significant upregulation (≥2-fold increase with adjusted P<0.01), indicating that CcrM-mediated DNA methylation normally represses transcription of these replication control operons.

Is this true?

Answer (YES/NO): NO